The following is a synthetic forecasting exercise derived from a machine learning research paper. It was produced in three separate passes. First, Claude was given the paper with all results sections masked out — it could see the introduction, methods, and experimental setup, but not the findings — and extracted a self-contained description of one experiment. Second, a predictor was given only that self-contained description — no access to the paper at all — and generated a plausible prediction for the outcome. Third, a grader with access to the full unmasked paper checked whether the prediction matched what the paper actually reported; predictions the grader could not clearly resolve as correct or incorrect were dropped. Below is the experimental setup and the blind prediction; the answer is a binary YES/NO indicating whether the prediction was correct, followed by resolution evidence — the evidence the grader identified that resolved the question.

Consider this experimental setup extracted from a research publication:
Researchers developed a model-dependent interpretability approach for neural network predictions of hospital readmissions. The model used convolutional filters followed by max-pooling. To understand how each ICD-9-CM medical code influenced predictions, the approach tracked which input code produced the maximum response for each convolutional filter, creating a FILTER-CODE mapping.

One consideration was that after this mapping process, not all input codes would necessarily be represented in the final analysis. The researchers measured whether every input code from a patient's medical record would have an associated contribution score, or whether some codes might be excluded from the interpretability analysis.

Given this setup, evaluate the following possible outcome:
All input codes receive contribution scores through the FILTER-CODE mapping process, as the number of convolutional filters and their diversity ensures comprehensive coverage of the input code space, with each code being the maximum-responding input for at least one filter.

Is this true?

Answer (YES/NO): NO